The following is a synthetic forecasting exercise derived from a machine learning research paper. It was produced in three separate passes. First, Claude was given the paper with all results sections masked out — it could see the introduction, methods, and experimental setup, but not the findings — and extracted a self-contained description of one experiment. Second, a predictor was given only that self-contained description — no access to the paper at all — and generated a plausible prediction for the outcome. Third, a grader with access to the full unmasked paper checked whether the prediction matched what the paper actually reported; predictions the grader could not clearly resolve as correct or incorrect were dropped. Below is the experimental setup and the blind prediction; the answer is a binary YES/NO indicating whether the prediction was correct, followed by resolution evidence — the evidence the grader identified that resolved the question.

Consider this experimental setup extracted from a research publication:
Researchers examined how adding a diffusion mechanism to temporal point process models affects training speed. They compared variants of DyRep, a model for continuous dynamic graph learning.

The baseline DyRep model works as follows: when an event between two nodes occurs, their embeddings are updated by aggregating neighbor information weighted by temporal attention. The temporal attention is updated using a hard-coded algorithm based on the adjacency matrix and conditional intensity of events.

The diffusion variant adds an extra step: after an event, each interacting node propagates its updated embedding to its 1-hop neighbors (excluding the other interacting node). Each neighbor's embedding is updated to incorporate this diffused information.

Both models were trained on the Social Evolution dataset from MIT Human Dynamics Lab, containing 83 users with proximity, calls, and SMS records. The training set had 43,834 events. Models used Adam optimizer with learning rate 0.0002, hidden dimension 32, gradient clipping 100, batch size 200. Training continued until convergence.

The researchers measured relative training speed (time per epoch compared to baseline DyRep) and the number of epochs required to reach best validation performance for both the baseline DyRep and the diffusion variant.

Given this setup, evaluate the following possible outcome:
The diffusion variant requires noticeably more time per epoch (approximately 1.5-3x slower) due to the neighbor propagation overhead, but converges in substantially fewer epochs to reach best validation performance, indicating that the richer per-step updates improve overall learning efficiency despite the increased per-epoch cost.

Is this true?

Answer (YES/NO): NO